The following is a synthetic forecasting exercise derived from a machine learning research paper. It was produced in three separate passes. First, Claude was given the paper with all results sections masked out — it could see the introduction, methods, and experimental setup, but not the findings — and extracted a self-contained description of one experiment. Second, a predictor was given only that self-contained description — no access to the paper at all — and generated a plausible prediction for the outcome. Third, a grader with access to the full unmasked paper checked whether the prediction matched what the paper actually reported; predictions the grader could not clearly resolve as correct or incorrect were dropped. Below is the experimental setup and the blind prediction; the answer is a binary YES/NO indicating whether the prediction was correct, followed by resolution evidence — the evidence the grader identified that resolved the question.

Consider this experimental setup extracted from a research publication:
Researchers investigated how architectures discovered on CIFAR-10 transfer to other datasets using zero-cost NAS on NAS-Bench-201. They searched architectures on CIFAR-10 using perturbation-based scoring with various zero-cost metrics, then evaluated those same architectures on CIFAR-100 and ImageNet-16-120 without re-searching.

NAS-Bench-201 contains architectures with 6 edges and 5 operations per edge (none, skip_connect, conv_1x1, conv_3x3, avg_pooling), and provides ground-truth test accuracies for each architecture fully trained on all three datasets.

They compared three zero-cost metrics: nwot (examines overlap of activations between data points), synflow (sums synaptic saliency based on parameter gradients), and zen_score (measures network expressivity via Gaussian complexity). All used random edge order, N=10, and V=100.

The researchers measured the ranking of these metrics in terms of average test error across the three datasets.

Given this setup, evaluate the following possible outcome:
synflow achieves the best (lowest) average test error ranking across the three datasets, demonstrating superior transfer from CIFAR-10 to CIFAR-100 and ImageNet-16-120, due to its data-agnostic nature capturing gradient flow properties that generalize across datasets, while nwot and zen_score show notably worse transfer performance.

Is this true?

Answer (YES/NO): NO